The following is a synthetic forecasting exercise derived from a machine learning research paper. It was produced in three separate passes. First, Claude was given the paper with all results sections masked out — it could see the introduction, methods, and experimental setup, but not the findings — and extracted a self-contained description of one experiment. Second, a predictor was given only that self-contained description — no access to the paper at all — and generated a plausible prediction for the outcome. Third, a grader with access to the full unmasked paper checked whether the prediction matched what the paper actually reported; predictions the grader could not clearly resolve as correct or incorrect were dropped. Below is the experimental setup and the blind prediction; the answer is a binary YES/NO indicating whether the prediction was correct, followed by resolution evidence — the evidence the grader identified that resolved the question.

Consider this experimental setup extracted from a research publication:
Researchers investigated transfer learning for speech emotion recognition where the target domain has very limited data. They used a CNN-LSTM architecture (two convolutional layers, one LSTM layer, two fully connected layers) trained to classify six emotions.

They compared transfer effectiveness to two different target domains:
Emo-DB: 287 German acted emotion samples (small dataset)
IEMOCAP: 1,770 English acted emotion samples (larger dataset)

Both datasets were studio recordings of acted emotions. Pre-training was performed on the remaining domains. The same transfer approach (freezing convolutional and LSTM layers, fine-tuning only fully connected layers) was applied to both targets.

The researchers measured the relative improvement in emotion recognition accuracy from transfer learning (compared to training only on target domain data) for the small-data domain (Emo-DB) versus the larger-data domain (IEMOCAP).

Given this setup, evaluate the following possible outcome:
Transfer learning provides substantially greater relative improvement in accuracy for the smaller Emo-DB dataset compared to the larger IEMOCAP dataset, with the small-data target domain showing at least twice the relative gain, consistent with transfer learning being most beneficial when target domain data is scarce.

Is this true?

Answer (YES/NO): YES